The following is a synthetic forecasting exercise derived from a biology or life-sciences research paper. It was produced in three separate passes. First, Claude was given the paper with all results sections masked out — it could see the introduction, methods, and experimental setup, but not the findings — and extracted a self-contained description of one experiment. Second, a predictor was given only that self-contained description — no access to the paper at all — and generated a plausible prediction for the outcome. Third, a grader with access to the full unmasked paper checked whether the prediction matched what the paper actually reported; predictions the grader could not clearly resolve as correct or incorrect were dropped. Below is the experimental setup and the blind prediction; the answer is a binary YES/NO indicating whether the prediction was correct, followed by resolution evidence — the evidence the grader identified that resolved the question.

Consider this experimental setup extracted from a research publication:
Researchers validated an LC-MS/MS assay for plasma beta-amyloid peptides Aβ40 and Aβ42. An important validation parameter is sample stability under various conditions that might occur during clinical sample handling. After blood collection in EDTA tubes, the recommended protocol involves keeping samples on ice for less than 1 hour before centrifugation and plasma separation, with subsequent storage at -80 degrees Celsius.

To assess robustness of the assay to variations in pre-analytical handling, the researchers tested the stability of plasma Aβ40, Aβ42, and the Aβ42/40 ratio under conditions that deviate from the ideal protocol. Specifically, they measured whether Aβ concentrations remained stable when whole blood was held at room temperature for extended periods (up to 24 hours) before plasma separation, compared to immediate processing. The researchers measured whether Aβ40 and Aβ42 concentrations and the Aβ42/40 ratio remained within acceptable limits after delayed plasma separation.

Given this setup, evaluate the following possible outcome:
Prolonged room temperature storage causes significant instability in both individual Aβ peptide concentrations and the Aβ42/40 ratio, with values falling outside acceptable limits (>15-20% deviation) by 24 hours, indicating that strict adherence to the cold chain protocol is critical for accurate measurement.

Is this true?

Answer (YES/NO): YES